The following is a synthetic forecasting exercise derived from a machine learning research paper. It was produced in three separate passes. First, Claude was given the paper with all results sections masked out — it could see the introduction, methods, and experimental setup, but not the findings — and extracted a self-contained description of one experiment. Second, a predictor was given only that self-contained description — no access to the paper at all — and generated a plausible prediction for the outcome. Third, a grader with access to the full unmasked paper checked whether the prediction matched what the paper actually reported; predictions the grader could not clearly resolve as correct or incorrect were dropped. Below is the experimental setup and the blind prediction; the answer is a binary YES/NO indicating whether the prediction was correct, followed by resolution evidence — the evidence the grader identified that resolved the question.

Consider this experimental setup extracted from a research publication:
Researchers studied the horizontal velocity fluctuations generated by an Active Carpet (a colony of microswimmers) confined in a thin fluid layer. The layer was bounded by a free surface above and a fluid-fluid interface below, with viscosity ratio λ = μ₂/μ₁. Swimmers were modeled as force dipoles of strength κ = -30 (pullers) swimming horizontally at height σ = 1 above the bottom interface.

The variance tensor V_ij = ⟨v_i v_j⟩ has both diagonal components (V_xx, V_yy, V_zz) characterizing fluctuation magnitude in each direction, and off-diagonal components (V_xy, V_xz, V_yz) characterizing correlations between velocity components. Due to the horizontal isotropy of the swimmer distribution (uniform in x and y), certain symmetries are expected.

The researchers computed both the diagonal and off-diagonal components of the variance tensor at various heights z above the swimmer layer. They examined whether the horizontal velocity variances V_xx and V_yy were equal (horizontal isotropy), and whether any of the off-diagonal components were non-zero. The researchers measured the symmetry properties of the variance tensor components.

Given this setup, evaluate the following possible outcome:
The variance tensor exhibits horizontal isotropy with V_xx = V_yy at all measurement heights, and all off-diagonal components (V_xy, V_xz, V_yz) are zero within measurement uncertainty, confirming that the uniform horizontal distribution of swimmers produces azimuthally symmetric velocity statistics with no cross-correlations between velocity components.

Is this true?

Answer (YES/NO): YES